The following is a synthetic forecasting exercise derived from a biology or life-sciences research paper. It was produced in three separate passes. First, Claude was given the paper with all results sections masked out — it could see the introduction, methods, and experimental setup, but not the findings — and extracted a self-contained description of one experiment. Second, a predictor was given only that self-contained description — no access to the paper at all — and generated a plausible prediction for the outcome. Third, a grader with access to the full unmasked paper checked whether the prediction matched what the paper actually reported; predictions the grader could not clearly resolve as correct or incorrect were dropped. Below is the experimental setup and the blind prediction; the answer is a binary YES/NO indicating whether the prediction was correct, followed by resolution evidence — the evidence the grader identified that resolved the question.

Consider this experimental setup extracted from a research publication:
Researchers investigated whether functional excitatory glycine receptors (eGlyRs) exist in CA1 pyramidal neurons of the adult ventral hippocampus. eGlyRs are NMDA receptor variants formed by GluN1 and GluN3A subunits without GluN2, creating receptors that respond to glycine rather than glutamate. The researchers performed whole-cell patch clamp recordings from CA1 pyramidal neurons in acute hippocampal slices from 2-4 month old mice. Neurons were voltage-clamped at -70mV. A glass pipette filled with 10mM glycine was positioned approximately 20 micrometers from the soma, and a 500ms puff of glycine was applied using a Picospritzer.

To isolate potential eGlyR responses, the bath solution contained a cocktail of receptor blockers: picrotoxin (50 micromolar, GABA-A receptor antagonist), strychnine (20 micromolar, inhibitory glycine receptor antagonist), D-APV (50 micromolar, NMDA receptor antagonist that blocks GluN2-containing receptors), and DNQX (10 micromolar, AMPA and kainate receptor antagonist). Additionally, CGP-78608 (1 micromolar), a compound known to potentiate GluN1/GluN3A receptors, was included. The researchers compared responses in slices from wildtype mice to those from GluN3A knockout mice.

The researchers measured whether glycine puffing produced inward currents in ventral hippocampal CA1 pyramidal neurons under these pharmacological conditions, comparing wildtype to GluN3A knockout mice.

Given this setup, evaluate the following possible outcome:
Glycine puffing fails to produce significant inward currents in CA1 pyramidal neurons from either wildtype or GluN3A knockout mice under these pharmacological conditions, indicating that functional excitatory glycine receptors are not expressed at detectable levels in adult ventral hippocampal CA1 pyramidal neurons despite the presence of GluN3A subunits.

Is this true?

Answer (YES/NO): NO